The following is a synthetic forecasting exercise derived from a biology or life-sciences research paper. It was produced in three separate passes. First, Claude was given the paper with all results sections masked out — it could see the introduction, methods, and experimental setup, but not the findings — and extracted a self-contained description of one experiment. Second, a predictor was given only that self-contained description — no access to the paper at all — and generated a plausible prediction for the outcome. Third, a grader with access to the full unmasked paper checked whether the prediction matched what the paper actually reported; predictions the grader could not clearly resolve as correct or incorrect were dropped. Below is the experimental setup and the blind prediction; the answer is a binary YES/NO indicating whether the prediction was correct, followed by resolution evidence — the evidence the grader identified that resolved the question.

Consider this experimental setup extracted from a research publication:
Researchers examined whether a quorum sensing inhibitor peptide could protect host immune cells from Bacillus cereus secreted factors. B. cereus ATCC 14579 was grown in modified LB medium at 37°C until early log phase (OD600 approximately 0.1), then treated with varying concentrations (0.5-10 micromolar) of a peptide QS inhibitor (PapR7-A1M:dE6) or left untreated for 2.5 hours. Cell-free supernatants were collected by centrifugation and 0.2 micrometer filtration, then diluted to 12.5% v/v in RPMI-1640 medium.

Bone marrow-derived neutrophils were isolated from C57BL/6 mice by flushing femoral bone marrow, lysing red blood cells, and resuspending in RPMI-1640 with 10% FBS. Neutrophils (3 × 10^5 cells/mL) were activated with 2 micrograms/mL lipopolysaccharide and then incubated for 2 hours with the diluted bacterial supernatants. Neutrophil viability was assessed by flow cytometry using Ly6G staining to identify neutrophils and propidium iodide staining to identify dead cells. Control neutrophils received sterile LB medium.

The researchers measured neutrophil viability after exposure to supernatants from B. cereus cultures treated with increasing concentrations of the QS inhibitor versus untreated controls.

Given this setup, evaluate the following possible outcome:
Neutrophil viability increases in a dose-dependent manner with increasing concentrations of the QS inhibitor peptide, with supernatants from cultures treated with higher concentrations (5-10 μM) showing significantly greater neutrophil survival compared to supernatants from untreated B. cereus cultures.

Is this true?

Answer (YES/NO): YES